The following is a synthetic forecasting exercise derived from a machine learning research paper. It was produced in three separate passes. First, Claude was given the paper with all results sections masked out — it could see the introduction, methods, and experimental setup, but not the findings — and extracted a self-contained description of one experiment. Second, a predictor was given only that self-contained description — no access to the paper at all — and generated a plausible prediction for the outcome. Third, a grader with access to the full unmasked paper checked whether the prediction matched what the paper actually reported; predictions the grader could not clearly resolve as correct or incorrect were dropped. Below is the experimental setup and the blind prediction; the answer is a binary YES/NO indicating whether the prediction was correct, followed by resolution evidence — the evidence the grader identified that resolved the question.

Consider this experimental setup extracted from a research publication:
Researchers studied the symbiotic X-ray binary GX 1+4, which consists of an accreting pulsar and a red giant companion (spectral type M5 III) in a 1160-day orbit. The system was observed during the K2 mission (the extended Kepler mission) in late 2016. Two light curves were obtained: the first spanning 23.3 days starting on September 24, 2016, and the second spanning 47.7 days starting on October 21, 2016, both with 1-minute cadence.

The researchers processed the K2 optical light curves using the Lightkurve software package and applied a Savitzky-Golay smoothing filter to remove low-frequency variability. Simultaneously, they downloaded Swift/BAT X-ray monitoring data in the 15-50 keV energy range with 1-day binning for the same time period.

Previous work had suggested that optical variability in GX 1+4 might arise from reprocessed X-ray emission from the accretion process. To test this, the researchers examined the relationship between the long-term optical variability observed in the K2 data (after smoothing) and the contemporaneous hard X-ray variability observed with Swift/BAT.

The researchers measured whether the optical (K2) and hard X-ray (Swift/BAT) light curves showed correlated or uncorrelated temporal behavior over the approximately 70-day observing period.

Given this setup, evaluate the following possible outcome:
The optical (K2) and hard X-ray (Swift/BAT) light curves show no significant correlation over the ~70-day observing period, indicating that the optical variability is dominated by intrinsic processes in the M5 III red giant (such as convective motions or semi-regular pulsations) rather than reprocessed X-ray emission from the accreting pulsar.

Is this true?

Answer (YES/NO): NO